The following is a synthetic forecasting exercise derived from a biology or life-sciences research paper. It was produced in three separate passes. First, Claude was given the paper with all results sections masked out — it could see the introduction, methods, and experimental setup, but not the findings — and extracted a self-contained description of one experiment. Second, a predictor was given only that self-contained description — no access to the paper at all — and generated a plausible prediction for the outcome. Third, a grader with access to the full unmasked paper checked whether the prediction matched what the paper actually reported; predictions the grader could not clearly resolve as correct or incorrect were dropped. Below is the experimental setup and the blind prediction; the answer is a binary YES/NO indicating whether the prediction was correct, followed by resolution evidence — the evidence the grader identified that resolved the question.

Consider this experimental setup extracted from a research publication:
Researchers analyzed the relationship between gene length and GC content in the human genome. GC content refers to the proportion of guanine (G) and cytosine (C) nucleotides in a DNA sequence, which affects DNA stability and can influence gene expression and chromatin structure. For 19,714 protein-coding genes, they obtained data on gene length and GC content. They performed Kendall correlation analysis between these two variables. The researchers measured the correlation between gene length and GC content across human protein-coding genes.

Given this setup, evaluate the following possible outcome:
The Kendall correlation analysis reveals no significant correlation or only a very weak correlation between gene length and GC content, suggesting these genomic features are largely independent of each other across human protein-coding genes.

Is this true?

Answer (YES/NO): NO